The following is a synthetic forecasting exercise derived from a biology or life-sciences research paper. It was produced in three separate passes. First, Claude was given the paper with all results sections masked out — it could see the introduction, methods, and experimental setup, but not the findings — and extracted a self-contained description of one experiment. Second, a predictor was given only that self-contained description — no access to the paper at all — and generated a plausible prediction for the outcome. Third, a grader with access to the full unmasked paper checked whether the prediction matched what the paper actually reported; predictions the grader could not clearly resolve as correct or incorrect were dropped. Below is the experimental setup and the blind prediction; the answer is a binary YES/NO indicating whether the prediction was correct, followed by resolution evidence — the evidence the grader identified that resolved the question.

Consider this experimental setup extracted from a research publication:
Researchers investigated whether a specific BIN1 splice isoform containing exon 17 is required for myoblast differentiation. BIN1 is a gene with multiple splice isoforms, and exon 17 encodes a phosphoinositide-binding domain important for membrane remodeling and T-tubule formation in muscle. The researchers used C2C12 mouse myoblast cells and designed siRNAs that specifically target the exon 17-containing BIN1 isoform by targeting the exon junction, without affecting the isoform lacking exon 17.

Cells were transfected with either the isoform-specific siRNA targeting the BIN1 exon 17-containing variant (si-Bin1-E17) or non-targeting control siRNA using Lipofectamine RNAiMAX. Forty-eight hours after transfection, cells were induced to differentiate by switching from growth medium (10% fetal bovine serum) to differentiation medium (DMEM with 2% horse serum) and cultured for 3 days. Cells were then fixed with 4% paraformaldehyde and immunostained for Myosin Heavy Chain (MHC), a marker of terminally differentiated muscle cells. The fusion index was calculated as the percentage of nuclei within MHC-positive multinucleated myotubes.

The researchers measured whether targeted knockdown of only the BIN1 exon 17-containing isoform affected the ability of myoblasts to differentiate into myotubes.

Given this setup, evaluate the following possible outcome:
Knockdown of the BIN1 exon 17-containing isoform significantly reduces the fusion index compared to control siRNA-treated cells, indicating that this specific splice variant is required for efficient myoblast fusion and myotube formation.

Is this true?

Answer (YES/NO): YES